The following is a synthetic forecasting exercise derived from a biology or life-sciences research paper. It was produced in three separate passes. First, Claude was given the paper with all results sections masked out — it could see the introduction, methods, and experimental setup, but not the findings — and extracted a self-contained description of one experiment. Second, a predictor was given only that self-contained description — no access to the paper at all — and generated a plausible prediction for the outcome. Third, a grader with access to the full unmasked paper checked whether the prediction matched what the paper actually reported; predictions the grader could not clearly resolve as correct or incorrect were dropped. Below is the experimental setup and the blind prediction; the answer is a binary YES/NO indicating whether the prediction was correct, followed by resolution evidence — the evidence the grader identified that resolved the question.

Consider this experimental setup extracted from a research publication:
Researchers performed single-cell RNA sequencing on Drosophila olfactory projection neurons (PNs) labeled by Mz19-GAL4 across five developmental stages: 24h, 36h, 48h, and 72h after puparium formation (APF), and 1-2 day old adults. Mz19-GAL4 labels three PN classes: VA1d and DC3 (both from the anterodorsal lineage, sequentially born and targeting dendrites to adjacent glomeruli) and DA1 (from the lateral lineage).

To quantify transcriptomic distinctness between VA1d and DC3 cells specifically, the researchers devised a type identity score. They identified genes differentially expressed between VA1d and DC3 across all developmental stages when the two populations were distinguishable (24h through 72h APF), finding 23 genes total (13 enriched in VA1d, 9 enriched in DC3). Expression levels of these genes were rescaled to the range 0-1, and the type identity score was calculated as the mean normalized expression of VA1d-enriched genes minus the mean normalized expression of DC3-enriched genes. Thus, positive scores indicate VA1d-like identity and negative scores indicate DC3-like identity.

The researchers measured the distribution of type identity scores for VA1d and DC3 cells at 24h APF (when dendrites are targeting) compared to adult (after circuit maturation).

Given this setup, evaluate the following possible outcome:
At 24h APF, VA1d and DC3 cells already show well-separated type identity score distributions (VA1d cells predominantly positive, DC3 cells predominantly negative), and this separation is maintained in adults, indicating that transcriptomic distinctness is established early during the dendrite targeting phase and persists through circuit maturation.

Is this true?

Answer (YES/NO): NO